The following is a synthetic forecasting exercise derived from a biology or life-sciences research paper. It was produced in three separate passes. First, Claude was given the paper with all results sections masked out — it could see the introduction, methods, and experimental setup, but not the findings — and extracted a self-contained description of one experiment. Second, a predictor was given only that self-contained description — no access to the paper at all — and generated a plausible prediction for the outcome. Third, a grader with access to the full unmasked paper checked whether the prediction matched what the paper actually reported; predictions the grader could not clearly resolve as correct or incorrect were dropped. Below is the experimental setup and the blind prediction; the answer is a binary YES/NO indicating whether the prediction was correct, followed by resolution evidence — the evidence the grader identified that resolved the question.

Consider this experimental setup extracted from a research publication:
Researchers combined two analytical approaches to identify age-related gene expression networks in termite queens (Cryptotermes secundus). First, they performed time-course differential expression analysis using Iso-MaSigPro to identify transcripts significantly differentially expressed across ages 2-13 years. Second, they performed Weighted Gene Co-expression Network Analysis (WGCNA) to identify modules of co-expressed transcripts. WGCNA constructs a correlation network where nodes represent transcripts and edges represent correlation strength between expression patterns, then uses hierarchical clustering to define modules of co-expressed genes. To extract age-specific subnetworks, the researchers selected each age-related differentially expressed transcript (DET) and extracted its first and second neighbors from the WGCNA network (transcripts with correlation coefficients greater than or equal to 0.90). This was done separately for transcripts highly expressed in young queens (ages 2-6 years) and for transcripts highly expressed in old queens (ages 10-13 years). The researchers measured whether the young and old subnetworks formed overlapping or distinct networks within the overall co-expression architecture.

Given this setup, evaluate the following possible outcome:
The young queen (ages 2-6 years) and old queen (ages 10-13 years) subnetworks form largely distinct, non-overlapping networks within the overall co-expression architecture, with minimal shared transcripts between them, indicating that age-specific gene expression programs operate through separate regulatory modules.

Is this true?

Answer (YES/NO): YES